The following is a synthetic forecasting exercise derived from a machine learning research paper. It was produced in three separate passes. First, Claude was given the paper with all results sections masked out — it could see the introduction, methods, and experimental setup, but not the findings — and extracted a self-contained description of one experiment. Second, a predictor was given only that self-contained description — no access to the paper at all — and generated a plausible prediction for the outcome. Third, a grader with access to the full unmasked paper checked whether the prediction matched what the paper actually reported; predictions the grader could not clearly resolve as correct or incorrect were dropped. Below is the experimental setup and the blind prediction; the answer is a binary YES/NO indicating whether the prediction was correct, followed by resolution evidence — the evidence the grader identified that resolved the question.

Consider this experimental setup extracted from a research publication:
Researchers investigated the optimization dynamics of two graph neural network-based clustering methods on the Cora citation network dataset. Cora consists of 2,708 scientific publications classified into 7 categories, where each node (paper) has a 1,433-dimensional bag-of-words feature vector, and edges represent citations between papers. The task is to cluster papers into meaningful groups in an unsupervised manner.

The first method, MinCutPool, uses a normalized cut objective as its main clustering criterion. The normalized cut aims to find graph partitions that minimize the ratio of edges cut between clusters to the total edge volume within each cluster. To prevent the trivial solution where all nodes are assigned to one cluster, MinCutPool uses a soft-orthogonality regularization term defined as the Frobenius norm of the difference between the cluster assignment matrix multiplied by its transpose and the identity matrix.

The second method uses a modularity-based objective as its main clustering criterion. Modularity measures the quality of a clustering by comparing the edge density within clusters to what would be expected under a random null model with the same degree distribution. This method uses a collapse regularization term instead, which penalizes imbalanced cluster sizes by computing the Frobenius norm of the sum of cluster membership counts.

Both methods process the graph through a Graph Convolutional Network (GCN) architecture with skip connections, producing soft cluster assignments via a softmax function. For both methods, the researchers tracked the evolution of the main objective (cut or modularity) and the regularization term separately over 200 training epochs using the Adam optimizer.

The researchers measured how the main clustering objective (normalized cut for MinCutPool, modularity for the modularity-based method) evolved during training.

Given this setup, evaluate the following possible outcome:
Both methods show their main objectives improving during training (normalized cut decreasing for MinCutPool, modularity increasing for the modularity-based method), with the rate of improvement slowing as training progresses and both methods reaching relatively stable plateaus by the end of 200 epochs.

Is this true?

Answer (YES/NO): NO